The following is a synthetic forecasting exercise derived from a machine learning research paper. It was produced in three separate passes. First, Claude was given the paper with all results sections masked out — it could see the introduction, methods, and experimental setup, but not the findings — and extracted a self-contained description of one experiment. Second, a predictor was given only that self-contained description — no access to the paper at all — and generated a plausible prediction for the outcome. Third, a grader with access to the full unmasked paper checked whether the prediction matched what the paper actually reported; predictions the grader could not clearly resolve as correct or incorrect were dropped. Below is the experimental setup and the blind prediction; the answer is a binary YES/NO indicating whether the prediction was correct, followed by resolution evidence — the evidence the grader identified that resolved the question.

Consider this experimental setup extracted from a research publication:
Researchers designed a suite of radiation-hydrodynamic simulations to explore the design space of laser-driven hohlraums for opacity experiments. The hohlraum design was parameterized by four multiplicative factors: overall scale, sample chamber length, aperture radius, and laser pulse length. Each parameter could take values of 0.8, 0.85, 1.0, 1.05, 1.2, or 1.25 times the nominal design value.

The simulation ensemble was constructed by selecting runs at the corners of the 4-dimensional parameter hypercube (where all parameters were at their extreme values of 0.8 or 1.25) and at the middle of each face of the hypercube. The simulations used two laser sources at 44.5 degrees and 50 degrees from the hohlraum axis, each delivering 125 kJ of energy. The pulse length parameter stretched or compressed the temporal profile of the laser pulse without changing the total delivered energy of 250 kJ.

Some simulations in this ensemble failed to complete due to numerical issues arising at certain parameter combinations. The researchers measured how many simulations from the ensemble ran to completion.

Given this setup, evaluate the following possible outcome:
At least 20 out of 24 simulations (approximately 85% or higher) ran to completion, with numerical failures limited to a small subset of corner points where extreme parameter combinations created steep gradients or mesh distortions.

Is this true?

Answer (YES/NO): NO